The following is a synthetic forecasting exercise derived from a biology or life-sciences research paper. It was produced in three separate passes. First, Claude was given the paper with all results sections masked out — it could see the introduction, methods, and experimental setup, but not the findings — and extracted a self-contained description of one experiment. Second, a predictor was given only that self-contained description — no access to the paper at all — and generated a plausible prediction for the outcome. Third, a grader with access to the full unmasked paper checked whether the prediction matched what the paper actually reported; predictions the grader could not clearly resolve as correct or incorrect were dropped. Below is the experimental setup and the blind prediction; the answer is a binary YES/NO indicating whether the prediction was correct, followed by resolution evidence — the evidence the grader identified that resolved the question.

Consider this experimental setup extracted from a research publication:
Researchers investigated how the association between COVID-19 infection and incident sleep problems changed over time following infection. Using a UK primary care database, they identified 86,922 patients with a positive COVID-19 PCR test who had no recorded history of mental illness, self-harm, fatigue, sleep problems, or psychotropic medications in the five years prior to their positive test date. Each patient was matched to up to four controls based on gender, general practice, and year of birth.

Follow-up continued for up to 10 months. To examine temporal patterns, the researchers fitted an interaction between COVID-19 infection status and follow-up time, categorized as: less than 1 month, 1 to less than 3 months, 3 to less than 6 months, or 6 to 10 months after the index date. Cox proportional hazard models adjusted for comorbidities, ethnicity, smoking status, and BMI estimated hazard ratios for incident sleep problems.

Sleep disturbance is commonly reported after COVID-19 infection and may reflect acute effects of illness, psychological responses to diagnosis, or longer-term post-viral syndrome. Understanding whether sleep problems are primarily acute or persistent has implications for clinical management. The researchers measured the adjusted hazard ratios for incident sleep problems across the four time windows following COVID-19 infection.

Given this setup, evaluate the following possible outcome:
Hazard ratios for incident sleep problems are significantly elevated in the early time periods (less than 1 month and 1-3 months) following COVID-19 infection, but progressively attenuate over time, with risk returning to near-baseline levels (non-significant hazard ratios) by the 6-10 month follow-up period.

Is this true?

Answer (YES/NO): NO